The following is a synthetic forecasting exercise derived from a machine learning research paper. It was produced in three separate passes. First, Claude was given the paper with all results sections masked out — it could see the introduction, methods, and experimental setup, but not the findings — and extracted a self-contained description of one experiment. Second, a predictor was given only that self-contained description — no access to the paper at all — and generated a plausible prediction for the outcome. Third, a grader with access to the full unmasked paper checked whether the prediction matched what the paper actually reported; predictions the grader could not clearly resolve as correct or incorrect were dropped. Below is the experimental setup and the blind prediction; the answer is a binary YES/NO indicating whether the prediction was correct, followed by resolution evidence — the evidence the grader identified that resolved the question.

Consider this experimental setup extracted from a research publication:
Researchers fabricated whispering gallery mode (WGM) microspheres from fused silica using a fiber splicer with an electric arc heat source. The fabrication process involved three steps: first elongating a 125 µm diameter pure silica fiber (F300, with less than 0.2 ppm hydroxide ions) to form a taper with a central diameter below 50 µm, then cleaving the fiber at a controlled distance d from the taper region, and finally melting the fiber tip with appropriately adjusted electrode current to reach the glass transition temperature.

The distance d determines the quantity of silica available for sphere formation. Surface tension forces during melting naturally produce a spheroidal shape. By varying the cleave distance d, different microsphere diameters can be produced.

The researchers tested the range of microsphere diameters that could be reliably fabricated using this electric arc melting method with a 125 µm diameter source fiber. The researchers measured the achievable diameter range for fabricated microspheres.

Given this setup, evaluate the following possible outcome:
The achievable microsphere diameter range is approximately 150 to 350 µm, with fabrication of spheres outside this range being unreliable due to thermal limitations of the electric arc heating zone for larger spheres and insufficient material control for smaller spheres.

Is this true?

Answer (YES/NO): NO